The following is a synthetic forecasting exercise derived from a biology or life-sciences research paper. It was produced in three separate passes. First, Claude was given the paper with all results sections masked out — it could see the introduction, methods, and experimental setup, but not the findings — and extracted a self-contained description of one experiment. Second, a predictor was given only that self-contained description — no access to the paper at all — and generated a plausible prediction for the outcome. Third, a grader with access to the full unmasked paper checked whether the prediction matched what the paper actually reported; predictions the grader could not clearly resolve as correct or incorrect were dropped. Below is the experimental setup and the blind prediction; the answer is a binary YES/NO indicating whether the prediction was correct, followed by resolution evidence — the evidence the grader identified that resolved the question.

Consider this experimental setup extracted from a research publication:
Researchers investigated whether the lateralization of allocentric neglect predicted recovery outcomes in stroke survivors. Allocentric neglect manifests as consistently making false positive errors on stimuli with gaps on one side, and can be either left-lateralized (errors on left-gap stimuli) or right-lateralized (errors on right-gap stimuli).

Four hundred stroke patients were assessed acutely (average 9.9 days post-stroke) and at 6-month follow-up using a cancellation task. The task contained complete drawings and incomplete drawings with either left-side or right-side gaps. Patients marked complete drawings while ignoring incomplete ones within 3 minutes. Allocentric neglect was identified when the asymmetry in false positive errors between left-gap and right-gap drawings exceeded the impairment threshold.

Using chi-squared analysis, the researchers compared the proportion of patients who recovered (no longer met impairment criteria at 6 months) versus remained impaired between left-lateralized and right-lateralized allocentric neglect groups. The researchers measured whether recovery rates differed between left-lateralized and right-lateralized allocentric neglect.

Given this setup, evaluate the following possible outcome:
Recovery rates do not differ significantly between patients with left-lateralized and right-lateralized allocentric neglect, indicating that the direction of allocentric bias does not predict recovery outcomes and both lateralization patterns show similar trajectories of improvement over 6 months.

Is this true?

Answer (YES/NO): YES